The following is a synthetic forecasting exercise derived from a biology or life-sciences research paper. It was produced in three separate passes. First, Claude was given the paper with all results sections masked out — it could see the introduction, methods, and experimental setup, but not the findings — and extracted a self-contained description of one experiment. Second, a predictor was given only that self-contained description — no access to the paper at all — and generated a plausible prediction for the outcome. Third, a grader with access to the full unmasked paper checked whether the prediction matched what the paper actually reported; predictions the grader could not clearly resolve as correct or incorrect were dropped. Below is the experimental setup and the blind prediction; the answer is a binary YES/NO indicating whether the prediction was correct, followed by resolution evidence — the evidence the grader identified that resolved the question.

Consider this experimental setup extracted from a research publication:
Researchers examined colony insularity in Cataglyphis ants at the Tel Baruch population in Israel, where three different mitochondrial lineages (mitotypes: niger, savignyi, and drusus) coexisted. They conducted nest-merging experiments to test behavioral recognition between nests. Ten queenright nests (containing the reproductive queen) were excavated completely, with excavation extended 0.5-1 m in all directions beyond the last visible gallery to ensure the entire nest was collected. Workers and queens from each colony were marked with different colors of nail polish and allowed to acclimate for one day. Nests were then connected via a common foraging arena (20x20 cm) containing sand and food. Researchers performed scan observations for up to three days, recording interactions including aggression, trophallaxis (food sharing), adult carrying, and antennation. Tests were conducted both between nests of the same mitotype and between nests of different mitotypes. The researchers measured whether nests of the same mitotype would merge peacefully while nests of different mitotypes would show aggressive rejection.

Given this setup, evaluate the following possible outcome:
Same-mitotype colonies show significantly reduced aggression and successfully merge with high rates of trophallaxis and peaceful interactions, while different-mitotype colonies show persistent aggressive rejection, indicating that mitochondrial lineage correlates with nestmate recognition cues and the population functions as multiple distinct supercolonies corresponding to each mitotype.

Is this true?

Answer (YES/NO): NO